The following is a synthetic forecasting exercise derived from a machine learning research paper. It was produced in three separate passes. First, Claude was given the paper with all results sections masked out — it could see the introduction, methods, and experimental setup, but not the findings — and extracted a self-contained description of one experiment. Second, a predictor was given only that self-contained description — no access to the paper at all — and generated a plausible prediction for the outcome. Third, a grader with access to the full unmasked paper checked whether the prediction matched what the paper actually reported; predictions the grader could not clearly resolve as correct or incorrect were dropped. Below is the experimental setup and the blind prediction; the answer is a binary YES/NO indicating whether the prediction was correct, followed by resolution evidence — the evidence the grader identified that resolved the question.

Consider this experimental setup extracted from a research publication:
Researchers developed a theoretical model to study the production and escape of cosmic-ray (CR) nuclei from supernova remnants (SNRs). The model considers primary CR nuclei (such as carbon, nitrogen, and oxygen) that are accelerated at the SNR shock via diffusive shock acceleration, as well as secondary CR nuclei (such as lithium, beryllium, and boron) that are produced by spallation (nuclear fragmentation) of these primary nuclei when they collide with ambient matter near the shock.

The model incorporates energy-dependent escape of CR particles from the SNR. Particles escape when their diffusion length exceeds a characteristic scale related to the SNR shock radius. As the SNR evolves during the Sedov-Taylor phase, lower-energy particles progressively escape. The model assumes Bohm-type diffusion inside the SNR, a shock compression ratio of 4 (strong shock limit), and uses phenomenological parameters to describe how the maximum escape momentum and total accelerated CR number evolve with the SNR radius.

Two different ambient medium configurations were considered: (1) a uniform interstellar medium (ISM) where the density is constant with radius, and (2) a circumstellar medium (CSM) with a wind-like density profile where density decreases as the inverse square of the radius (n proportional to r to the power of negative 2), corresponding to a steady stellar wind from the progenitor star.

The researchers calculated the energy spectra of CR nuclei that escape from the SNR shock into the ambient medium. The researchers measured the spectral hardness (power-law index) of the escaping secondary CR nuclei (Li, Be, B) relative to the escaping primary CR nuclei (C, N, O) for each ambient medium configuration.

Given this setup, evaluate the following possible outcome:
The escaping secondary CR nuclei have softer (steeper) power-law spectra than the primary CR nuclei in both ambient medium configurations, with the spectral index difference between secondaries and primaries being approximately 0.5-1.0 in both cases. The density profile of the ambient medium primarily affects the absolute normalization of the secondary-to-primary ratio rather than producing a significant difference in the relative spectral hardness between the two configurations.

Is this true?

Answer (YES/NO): NO